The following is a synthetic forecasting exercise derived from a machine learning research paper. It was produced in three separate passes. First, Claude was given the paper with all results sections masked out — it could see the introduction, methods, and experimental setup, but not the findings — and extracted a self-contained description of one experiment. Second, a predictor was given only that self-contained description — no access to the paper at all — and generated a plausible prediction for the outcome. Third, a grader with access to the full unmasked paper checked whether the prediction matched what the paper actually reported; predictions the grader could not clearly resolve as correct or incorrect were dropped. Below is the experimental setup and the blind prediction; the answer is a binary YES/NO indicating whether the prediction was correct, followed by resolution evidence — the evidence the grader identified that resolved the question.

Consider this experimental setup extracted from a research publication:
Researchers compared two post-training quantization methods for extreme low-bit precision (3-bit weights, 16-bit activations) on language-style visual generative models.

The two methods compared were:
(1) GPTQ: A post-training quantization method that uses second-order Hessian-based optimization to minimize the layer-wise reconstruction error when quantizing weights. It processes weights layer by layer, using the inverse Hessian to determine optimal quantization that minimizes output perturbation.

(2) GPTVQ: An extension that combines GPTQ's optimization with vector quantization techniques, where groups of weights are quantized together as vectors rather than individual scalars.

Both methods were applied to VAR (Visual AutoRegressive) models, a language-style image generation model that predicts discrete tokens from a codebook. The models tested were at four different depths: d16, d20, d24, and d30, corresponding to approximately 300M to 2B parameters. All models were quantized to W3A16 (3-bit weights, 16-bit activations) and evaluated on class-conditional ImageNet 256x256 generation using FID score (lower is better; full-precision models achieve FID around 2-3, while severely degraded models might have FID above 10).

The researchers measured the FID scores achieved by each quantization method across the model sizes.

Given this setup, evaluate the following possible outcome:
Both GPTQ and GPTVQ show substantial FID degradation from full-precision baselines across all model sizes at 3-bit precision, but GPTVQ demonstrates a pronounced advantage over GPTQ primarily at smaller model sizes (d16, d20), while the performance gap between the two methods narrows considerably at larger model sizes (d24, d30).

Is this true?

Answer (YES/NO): NO